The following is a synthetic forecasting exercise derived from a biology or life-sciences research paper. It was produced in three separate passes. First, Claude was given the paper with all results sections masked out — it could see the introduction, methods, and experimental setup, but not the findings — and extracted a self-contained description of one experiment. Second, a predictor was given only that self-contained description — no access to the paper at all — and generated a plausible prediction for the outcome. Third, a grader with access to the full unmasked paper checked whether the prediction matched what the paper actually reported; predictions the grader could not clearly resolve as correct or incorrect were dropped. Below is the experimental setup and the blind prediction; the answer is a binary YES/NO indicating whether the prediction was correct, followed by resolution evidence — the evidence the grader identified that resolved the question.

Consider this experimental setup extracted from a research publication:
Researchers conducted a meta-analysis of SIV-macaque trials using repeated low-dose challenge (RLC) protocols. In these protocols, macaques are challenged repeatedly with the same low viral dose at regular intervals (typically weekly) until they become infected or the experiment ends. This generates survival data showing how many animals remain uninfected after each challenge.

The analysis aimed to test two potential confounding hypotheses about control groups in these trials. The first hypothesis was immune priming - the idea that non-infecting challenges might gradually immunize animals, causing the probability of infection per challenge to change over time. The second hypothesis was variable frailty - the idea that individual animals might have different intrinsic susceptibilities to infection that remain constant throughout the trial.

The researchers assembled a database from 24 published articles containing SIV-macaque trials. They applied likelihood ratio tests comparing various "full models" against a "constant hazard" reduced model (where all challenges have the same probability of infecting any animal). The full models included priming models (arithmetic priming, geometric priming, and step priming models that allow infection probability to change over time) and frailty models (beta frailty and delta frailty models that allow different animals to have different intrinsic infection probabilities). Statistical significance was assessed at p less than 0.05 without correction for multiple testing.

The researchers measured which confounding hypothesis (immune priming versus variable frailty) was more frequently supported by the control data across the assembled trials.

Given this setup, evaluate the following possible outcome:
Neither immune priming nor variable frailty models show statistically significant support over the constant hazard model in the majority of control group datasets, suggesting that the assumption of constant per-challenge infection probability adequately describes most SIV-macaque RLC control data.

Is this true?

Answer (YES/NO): NO